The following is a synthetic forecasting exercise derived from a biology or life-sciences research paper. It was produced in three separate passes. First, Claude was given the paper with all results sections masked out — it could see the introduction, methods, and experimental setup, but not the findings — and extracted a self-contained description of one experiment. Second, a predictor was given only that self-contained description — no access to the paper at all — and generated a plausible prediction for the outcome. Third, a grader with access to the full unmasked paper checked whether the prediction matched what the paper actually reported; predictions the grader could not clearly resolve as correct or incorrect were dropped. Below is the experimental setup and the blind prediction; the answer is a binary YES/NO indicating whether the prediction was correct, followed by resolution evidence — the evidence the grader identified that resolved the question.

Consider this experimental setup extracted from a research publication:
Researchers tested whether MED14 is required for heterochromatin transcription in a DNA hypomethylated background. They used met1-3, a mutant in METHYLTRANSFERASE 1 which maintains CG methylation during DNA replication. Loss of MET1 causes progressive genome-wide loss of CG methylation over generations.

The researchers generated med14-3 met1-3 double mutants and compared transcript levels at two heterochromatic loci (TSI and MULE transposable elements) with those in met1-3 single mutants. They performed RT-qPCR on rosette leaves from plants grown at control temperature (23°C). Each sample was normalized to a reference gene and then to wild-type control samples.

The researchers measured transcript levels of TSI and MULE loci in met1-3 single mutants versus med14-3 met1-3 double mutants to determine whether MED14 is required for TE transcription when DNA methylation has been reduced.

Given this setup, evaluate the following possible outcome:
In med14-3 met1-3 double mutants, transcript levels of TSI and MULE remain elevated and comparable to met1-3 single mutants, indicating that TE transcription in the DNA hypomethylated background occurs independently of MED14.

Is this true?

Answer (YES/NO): YES